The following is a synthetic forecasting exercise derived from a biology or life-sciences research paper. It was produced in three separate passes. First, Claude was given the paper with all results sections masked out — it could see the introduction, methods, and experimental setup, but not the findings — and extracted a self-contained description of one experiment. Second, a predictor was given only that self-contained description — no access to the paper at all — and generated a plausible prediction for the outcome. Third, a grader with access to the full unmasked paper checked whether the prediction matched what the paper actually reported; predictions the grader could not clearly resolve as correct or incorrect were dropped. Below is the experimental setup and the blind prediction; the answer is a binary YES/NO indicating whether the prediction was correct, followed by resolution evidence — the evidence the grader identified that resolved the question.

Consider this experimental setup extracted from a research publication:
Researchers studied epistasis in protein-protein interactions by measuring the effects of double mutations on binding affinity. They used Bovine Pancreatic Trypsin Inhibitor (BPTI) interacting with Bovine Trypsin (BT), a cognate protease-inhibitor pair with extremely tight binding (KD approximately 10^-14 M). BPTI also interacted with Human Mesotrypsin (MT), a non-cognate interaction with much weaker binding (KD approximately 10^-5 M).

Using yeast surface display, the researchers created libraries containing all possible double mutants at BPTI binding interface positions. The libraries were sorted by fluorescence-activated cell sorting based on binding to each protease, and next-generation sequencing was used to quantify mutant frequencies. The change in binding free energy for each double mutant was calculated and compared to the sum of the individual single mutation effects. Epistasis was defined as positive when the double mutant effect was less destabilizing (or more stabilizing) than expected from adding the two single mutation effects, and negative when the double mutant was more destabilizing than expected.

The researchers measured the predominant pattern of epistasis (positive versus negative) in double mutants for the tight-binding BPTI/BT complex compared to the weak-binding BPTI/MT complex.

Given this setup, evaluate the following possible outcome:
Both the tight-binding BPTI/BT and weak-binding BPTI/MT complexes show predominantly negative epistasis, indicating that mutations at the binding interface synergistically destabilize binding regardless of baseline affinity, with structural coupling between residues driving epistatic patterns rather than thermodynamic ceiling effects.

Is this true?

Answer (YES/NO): NO